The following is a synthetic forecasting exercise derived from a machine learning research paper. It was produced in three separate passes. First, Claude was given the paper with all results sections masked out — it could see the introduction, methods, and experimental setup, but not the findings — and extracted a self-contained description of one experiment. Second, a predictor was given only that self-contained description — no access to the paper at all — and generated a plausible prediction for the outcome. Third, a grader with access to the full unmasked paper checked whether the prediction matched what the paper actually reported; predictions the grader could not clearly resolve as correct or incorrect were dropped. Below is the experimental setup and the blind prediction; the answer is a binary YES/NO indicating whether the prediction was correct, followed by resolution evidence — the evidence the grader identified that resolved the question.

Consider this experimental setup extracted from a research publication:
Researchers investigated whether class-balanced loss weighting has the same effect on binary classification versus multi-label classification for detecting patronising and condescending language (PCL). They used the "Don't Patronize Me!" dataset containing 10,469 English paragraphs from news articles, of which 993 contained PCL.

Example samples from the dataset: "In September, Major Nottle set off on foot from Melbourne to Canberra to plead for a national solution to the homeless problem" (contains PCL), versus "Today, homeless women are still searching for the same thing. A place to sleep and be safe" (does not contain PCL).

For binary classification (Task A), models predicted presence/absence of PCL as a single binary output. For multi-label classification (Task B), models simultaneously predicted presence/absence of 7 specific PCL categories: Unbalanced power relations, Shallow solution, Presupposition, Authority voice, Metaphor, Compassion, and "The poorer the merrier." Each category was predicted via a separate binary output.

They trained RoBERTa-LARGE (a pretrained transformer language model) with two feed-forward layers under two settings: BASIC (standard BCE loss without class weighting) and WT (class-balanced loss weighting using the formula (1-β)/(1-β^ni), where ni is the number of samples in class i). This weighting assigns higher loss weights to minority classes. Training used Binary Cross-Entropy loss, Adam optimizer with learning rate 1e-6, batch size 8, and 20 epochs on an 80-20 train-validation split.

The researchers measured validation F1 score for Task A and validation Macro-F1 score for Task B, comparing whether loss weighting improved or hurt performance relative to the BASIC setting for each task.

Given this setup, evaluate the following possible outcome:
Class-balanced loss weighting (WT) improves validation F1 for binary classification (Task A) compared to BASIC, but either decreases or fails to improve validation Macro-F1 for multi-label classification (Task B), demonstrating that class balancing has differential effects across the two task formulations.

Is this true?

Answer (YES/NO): NO